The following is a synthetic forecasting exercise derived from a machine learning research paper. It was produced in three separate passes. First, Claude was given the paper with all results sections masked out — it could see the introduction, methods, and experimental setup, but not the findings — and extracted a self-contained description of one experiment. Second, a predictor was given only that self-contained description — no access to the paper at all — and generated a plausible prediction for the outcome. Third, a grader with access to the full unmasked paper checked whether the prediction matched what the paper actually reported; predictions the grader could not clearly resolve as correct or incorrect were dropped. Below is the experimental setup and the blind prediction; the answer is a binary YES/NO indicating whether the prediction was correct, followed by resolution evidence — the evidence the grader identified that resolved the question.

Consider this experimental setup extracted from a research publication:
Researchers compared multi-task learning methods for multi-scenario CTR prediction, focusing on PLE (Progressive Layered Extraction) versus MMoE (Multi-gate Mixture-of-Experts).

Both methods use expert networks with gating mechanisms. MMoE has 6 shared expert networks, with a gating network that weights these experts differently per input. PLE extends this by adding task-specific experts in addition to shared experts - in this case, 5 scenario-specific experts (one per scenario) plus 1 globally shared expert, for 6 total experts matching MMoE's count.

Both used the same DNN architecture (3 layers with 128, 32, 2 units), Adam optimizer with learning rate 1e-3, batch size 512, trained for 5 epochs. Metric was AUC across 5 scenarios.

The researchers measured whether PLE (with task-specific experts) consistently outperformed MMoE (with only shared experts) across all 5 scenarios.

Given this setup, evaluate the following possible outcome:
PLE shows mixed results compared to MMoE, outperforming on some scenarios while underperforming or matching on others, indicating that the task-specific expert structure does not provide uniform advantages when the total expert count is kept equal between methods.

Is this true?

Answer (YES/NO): YES